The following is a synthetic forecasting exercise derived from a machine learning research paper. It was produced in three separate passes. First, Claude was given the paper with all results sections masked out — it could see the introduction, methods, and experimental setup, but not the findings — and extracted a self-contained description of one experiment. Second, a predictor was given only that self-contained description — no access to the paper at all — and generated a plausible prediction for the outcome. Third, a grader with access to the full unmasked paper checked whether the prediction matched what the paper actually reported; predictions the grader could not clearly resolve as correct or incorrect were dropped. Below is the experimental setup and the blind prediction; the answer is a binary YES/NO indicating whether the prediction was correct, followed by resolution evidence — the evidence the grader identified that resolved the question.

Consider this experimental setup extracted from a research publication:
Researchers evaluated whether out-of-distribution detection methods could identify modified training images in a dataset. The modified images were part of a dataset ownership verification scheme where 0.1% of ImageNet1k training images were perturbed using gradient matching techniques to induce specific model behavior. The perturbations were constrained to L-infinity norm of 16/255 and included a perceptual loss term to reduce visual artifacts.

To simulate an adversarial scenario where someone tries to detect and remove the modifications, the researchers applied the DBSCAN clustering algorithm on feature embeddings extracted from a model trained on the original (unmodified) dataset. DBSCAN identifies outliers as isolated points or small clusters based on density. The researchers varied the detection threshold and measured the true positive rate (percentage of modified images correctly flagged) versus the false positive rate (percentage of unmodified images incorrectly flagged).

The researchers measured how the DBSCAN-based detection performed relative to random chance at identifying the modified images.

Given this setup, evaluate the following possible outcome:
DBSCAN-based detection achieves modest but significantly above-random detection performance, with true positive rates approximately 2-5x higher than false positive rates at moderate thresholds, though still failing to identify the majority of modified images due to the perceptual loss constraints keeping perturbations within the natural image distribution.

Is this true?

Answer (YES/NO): NO